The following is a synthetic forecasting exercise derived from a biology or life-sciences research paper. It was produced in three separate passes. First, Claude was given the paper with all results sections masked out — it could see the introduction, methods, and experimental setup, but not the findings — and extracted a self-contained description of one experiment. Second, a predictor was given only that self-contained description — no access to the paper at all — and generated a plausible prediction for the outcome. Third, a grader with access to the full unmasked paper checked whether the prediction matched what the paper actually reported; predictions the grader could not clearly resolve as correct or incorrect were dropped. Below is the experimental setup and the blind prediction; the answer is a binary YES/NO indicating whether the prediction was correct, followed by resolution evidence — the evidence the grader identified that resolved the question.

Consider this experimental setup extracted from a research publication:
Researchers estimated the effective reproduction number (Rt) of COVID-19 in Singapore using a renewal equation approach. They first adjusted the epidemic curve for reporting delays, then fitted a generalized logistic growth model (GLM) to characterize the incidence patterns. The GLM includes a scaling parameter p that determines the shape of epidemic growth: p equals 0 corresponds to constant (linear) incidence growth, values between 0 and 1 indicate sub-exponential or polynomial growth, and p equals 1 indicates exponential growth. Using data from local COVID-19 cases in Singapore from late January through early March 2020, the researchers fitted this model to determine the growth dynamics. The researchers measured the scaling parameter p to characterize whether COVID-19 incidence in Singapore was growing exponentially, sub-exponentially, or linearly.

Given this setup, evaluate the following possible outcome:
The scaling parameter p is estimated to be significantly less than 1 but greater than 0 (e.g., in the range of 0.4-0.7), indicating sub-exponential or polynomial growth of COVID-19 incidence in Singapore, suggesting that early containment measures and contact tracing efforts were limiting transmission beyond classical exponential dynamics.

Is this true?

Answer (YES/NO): YES